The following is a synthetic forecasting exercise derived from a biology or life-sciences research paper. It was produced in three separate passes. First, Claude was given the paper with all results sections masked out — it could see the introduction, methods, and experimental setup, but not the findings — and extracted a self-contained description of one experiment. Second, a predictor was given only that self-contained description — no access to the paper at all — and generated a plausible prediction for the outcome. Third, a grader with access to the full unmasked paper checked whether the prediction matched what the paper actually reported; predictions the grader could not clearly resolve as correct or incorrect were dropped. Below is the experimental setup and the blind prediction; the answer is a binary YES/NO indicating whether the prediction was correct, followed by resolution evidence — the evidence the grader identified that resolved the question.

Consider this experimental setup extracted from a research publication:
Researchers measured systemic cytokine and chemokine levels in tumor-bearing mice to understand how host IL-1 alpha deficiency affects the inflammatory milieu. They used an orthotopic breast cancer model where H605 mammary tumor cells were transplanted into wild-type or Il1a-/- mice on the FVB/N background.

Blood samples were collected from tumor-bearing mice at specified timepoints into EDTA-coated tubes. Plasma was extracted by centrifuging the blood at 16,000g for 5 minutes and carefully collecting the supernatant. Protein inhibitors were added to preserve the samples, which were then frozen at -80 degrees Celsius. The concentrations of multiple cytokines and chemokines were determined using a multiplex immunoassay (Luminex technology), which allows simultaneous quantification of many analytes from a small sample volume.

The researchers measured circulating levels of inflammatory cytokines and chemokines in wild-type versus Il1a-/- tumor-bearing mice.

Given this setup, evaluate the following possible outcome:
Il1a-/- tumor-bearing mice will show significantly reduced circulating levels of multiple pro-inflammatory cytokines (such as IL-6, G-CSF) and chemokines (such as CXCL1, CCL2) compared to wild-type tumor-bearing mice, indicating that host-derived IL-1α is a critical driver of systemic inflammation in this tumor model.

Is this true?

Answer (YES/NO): NO